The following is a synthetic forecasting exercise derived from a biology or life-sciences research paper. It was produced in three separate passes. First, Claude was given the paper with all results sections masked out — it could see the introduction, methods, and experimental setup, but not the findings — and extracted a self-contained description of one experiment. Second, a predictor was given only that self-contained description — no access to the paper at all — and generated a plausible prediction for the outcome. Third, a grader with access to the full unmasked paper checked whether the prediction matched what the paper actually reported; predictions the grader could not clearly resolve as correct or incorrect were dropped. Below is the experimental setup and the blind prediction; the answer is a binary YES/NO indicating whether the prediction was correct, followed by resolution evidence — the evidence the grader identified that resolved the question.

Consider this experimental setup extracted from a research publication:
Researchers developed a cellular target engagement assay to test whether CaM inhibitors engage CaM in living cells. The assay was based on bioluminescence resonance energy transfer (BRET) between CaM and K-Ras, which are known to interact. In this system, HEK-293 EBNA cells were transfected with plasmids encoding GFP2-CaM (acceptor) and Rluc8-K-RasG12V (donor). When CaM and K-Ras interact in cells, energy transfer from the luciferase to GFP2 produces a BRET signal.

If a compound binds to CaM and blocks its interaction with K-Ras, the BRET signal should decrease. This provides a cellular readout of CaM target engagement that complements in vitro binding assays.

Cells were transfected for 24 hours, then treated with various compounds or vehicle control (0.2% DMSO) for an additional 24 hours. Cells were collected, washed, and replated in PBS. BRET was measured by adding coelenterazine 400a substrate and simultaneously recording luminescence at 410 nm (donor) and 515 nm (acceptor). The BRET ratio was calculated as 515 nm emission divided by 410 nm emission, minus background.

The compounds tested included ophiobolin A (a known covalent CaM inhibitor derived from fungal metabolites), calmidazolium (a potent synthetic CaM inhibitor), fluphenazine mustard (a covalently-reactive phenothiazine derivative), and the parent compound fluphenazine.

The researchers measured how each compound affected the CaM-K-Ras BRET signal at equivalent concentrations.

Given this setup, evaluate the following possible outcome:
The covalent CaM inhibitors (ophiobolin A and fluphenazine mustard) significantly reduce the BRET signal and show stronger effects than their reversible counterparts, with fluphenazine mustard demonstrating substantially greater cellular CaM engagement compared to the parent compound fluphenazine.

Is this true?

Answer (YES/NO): YES